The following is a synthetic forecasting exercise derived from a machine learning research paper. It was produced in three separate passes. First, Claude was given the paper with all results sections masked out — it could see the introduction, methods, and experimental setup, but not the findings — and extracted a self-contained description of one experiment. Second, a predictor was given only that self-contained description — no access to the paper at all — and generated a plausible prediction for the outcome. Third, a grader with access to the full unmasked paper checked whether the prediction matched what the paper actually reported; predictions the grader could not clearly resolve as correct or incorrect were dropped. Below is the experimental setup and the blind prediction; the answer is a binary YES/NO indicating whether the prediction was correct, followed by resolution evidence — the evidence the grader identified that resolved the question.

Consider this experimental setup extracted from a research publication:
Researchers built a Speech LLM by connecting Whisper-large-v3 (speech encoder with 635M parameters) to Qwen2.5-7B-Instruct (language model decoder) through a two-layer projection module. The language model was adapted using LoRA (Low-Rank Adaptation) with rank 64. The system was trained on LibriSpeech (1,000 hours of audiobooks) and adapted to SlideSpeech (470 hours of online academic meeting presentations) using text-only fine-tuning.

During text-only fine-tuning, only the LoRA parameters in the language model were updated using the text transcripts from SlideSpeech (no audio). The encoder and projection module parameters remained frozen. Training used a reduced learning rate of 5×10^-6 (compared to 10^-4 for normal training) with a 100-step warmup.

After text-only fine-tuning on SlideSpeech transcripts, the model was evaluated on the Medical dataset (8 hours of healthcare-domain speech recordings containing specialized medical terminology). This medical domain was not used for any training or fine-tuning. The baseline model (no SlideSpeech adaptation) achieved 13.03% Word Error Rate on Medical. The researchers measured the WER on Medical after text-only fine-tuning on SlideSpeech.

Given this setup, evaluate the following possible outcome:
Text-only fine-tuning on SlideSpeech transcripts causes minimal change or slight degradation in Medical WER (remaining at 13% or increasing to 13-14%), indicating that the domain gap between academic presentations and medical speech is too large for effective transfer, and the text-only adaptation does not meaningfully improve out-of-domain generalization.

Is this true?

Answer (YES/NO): YES